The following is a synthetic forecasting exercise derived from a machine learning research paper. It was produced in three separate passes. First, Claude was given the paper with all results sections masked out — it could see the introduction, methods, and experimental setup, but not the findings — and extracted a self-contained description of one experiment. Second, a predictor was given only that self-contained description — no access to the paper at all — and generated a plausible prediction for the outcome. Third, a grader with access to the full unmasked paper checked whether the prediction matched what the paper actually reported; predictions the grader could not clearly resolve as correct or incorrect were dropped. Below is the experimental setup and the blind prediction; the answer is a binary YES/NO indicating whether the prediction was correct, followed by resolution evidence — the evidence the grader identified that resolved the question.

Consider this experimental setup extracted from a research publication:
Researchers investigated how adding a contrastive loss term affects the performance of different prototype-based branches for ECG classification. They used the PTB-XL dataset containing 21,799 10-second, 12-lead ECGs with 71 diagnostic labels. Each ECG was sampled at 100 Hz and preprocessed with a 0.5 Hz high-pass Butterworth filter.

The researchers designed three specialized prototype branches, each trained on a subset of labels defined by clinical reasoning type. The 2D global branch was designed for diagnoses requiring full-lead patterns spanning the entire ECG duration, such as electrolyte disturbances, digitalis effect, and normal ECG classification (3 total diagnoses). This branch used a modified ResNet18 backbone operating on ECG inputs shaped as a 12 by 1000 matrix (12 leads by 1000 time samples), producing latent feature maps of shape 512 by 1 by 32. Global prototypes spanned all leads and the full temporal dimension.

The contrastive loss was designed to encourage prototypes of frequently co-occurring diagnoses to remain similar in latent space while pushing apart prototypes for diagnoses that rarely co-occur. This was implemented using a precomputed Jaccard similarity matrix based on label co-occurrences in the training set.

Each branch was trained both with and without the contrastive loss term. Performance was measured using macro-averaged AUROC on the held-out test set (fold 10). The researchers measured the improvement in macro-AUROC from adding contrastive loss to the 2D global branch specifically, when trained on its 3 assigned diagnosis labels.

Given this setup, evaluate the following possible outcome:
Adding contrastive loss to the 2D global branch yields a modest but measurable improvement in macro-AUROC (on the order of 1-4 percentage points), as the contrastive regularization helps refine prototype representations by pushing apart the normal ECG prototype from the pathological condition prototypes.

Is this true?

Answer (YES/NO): NO